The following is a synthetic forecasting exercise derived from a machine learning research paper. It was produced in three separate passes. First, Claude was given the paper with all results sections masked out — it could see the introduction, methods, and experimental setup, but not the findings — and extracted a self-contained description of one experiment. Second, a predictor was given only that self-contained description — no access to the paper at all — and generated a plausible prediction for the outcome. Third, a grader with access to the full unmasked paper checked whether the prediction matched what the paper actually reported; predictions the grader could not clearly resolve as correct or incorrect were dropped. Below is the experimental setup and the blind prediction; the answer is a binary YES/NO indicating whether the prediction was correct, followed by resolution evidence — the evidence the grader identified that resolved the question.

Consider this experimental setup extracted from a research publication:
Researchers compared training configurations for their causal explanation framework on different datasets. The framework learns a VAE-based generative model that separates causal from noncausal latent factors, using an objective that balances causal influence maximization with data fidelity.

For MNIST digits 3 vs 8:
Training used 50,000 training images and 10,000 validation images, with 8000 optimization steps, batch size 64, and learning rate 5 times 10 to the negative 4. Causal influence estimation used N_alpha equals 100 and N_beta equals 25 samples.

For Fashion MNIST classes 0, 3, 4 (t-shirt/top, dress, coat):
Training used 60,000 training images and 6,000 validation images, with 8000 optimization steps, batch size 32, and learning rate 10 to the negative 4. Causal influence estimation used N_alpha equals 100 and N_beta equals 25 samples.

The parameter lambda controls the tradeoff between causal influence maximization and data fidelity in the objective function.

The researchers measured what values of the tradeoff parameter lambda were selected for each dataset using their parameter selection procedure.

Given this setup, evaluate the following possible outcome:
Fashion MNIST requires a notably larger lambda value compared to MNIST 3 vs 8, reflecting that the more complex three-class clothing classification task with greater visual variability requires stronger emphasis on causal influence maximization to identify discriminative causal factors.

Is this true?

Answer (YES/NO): NO